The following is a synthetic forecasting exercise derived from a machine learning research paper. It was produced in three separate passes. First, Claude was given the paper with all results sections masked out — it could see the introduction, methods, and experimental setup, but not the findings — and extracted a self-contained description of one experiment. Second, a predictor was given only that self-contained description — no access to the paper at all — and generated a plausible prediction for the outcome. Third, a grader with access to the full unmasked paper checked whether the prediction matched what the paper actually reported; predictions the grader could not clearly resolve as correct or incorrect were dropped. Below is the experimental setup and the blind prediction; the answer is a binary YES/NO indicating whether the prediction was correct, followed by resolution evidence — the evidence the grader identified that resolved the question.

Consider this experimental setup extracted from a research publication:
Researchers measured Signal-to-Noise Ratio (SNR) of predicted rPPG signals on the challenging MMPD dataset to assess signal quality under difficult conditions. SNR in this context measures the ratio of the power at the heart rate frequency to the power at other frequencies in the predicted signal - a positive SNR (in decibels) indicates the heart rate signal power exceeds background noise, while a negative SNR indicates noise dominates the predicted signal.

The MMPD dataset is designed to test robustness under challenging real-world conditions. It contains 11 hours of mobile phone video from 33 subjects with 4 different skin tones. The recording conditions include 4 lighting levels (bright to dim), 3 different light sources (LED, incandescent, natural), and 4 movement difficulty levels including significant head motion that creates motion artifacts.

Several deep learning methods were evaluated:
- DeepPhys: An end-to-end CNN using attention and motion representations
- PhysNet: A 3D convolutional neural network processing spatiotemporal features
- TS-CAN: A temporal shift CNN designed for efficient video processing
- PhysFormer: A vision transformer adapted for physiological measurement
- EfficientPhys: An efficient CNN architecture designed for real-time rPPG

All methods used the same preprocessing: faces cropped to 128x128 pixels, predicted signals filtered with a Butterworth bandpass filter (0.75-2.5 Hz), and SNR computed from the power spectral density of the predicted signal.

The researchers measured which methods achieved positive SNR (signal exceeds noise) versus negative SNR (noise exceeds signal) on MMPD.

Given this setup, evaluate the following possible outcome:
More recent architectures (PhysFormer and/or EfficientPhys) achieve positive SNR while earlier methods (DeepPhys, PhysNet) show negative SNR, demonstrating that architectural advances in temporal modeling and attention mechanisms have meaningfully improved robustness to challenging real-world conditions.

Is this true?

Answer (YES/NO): NO